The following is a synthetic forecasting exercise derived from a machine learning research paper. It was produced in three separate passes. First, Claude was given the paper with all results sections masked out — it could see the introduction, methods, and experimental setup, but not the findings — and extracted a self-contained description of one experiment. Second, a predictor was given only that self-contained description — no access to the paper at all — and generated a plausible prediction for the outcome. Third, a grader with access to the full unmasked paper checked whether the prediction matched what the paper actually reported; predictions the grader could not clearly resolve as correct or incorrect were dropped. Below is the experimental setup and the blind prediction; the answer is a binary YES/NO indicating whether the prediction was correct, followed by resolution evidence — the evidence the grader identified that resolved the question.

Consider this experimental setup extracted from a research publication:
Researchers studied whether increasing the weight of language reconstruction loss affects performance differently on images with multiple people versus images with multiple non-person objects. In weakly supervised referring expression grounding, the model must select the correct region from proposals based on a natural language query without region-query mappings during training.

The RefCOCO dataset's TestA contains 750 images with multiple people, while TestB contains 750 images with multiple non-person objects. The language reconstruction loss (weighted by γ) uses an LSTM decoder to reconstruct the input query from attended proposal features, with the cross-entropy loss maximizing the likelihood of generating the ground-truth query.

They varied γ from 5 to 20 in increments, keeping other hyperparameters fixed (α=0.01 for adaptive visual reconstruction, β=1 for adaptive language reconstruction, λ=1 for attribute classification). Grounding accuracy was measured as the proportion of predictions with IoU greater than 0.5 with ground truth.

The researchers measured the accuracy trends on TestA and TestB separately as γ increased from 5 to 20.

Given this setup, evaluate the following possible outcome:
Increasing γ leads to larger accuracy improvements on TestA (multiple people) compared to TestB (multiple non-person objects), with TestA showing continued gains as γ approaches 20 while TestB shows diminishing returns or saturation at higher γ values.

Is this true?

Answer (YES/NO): NO